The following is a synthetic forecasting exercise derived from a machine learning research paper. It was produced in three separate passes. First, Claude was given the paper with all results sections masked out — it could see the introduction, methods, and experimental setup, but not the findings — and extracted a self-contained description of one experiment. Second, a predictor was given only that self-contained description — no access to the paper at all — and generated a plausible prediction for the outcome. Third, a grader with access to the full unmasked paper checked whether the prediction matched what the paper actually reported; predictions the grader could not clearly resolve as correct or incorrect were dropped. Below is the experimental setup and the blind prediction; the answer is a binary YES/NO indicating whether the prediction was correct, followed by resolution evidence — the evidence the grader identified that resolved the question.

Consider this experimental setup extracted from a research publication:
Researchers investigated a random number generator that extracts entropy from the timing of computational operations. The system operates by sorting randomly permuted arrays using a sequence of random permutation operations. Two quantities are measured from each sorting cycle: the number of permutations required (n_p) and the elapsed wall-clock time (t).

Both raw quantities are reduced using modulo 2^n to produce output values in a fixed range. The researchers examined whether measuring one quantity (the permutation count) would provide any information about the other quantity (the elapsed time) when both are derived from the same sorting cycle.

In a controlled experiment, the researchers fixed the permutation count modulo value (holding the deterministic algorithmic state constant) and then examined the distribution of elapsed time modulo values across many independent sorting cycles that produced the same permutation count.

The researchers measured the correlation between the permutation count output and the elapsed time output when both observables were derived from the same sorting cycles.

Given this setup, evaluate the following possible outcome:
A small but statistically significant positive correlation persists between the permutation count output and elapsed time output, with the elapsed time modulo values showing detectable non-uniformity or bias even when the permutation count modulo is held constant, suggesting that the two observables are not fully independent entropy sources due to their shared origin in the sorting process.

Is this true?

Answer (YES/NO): NO